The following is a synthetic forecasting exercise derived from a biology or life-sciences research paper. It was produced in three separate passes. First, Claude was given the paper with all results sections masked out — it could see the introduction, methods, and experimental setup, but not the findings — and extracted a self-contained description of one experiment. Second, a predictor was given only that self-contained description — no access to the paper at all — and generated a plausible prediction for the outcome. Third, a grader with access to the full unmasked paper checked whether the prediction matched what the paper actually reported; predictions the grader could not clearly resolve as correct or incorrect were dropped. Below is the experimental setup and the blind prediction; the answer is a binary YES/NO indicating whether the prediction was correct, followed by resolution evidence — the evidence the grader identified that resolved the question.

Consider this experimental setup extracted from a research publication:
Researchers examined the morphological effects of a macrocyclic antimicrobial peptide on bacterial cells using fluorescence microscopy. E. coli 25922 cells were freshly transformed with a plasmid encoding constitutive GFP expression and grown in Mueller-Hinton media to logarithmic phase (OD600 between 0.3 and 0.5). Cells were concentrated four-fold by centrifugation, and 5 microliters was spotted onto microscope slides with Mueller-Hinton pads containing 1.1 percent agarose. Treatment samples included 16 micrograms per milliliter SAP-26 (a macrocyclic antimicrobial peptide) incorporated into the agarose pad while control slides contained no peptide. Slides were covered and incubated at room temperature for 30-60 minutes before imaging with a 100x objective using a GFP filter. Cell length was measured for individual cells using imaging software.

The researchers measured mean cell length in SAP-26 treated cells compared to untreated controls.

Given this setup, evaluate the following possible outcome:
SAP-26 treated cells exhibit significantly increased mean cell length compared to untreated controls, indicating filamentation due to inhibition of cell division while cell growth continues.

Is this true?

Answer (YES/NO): YES